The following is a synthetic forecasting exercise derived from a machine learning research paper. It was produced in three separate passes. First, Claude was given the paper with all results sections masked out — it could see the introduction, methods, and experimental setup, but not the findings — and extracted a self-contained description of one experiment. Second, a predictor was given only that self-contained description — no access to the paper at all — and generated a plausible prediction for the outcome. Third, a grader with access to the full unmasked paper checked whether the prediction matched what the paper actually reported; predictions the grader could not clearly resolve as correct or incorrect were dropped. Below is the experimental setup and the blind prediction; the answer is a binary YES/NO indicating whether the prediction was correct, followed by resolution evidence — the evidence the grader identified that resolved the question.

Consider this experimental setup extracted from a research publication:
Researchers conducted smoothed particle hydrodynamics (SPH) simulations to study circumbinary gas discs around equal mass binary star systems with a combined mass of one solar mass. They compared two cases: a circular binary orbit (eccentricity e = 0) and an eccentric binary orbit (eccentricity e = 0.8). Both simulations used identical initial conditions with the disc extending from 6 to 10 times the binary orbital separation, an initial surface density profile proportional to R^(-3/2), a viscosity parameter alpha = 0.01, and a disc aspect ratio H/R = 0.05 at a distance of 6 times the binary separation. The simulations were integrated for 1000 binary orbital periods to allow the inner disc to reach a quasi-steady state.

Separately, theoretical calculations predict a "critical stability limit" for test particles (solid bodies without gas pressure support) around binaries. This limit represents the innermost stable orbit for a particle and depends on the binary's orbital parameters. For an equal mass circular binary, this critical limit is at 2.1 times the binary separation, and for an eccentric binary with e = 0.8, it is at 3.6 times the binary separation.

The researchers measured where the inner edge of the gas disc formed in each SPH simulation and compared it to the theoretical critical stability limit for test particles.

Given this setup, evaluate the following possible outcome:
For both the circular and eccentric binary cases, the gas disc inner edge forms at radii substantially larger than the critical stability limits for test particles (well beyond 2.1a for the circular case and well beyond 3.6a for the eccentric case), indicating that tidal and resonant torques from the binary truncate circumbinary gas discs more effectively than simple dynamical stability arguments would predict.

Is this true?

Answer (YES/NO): NO